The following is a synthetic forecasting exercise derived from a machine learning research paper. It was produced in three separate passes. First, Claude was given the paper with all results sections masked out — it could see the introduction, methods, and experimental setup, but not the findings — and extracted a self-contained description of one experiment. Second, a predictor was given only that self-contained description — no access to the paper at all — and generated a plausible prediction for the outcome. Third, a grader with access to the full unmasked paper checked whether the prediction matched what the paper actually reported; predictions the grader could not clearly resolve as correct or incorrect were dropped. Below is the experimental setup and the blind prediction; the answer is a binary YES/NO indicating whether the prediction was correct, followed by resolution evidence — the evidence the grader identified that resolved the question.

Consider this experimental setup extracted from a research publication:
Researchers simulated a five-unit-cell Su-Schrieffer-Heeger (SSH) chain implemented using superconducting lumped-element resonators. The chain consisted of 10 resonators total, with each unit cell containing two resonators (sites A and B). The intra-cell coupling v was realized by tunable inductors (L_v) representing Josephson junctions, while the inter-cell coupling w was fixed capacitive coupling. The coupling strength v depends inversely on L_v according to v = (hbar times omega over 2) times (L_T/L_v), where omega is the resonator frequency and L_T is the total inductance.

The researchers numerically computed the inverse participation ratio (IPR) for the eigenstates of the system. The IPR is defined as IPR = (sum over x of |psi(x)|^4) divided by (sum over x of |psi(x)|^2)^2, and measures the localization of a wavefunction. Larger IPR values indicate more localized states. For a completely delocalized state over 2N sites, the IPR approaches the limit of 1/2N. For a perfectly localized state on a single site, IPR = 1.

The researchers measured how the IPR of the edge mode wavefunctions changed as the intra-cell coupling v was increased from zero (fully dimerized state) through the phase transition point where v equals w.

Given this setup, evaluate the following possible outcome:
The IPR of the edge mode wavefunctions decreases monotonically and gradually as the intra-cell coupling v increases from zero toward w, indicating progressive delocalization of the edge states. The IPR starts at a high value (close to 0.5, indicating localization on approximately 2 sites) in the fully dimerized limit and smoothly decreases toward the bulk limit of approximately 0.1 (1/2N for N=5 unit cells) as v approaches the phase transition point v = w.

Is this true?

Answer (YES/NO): NO